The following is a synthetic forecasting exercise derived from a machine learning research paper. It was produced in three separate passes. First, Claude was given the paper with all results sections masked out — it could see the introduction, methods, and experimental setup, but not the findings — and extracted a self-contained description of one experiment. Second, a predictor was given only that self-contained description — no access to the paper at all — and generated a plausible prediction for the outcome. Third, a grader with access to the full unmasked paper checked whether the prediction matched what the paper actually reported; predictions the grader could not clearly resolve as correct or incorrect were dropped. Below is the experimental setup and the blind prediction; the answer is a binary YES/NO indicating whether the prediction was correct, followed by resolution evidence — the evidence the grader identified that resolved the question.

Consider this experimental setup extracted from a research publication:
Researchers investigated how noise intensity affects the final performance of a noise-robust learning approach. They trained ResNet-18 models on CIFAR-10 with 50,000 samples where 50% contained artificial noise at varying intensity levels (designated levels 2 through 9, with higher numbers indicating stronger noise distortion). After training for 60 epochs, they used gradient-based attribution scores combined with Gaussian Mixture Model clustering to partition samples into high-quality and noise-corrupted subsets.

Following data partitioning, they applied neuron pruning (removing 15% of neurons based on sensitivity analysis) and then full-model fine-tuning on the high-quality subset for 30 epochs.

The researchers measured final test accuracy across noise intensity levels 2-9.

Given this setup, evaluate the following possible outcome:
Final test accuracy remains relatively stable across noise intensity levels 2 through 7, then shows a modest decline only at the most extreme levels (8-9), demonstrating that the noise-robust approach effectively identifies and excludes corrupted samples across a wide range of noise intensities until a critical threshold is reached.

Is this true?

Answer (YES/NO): NO